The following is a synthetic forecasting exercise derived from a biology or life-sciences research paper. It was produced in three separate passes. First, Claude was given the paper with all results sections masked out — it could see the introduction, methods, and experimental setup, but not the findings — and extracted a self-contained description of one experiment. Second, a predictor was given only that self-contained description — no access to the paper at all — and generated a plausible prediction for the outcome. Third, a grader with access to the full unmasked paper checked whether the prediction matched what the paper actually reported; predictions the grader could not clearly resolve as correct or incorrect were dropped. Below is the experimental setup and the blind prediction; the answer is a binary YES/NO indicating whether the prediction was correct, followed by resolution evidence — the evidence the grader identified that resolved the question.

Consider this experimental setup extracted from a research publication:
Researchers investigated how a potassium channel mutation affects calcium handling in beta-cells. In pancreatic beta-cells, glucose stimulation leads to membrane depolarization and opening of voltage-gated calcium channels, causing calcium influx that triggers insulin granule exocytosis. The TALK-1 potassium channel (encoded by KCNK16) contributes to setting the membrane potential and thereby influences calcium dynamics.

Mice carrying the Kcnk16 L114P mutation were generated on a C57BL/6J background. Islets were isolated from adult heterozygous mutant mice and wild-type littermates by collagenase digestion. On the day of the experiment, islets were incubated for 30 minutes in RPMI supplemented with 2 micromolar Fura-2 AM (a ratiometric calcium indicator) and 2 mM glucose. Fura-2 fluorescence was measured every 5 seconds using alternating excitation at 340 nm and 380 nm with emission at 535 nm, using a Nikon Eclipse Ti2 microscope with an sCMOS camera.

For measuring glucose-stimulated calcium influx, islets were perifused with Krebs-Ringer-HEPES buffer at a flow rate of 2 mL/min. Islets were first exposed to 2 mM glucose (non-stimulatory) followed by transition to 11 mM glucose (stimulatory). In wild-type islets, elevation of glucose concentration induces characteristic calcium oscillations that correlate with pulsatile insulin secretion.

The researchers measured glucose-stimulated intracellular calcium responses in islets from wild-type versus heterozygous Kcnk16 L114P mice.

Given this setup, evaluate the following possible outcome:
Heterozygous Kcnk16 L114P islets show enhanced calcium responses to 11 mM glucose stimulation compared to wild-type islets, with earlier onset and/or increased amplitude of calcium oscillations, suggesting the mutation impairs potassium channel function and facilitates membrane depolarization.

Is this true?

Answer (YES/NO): NO